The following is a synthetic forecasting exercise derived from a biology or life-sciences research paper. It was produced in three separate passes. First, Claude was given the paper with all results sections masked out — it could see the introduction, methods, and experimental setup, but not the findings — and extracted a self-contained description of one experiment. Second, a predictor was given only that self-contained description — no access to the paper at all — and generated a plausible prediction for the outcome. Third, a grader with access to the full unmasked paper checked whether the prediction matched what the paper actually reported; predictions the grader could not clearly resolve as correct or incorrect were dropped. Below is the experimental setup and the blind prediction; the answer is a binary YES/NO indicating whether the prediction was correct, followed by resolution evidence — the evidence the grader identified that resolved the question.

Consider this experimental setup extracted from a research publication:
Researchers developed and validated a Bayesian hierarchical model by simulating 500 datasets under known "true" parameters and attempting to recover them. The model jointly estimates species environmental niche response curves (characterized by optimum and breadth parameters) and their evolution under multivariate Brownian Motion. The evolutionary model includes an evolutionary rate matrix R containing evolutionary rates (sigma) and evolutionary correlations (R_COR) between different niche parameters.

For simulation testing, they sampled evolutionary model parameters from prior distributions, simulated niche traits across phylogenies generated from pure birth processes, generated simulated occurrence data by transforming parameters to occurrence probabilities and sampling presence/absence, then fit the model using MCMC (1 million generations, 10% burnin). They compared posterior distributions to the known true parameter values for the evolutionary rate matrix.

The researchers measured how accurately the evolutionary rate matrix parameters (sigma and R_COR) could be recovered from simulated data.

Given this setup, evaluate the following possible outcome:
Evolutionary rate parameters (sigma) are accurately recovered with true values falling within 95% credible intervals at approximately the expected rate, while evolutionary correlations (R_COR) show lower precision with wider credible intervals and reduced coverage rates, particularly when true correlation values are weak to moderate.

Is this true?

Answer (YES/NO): NO